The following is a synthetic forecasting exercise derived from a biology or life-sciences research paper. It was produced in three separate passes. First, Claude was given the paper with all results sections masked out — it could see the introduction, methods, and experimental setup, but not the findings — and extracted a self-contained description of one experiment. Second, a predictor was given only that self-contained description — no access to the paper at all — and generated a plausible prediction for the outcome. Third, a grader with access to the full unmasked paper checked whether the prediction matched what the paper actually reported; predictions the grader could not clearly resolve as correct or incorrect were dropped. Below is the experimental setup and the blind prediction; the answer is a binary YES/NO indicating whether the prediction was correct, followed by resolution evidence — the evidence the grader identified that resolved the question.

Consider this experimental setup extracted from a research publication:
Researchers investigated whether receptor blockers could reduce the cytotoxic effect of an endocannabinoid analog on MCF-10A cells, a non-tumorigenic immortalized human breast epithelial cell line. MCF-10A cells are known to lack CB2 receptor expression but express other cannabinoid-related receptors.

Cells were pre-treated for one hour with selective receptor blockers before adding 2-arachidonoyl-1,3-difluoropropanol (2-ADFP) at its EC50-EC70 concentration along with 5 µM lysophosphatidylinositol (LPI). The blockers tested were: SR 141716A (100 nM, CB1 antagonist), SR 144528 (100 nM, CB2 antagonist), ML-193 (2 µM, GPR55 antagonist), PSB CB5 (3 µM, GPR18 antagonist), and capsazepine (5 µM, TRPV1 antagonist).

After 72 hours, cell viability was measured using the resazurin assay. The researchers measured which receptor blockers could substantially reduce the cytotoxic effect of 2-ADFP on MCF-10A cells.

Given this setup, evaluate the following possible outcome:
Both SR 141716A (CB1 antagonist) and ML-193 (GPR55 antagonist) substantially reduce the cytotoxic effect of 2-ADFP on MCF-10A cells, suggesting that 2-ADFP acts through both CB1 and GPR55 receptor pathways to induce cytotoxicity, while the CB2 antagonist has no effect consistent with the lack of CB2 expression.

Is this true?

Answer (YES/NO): NO